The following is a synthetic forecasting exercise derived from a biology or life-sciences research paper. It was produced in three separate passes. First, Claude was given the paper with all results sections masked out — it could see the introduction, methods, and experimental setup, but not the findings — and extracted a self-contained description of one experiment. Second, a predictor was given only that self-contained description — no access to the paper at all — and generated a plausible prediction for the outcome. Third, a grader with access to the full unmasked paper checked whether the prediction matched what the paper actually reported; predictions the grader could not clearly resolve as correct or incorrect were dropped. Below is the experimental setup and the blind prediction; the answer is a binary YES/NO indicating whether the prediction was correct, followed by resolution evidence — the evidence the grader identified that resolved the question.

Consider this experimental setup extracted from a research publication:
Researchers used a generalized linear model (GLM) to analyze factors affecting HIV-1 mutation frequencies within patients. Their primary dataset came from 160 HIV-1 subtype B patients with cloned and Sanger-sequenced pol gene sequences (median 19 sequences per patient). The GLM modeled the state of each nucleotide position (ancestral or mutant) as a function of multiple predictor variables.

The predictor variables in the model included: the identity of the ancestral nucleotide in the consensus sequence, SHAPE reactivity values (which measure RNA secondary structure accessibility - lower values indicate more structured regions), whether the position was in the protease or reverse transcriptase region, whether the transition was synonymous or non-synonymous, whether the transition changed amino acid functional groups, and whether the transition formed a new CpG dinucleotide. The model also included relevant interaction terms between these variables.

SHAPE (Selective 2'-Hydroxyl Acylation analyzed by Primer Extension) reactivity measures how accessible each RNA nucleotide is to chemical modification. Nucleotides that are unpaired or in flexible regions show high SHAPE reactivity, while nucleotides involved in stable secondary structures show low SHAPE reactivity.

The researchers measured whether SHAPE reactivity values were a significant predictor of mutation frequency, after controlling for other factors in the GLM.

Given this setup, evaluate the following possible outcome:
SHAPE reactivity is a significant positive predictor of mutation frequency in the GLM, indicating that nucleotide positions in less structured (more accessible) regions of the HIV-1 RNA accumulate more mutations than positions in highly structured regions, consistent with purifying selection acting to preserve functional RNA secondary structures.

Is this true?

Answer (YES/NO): YES